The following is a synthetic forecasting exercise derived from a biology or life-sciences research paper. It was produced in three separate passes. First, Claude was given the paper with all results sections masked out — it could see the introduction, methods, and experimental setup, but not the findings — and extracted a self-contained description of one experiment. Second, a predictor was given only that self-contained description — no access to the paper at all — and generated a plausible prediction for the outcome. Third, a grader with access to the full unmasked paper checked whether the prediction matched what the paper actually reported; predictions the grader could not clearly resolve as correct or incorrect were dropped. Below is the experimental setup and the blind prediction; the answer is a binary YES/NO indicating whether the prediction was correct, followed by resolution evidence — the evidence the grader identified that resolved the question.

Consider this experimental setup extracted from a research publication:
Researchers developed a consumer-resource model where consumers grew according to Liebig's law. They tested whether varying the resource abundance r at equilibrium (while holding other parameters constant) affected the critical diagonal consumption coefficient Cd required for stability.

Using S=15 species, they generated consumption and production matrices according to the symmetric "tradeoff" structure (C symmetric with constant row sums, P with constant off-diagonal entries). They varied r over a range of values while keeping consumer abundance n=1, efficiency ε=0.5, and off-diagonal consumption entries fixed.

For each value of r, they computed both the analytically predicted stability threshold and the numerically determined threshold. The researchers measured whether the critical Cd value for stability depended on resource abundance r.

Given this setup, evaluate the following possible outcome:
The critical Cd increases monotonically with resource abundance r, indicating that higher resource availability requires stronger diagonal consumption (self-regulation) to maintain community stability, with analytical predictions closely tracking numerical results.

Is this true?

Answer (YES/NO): NO